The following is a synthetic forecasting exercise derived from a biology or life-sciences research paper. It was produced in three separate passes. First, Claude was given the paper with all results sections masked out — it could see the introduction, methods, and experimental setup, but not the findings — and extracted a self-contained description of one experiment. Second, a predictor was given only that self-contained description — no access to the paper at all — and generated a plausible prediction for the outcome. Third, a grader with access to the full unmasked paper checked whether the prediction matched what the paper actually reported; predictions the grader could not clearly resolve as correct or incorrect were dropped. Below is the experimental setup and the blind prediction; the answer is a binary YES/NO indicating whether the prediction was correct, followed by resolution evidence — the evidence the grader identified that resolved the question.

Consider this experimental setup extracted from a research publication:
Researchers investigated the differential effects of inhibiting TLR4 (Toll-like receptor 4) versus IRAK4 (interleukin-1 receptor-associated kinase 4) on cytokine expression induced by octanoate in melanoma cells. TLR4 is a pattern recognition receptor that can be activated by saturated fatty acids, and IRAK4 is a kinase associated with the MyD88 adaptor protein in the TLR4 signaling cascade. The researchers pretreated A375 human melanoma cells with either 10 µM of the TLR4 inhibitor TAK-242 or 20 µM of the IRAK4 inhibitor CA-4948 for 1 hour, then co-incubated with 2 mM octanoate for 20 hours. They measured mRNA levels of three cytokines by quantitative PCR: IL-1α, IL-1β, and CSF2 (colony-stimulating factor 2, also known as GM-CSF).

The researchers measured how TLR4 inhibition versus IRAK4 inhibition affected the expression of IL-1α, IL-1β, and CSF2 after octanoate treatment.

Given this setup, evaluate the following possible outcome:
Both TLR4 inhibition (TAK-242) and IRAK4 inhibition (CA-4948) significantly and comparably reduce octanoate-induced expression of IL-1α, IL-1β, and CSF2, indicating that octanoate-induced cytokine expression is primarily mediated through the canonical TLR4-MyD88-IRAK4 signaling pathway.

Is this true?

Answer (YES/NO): NO